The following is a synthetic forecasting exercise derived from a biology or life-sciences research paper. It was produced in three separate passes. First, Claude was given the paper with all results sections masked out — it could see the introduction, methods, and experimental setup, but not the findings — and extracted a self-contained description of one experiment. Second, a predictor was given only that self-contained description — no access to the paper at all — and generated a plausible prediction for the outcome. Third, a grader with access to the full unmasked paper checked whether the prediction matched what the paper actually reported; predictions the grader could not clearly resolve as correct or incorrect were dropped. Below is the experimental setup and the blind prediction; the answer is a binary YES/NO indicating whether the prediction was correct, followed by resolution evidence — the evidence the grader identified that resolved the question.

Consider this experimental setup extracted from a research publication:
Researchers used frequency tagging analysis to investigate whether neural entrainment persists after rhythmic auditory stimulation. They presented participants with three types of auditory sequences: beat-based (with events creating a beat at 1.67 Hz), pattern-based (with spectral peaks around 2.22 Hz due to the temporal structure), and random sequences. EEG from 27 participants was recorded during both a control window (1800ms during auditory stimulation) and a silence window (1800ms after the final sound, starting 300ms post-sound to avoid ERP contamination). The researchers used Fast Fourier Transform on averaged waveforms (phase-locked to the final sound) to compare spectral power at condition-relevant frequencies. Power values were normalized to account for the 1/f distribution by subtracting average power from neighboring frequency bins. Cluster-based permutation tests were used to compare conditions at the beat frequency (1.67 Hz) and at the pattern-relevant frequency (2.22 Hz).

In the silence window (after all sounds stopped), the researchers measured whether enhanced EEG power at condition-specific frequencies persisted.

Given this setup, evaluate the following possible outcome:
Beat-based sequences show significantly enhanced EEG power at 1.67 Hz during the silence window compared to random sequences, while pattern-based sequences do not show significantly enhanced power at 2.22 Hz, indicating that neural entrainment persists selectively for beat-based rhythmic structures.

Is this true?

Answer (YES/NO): YES